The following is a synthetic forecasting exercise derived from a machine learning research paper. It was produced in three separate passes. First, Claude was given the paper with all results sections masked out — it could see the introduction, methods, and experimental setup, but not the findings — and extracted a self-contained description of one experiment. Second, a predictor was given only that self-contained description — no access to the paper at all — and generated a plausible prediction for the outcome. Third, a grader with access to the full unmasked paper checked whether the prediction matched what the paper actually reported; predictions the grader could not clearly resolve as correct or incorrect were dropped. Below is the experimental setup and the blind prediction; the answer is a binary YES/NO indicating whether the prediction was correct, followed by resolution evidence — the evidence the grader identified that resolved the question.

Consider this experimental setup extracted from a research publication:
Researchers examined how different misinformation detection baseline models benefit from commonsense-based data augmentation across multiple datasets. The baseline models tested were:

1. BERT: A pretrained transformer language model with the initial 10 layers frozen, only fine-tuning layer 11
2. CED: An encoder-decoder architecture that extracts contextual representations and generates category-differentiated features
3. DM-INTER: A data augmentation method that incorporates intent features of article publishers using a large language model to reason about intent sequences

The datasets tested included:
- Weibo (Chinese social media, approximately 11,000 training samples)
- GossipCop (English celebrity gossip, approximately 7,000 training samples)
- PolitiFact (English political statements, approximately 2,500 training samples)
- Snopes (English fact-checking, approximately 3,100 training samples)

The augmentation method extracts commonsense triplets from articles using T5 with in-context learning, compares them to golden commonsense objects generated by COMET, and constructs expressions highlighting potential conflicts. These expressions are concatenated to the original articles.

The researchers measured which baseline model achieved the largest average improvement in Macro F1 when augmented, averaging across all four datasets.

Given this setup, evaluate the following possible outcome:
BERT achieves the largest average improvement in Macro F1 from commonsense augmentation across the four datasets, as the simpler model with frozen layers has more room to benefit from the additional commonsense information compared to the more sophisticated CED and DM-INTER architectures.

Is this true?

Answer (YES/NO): NO